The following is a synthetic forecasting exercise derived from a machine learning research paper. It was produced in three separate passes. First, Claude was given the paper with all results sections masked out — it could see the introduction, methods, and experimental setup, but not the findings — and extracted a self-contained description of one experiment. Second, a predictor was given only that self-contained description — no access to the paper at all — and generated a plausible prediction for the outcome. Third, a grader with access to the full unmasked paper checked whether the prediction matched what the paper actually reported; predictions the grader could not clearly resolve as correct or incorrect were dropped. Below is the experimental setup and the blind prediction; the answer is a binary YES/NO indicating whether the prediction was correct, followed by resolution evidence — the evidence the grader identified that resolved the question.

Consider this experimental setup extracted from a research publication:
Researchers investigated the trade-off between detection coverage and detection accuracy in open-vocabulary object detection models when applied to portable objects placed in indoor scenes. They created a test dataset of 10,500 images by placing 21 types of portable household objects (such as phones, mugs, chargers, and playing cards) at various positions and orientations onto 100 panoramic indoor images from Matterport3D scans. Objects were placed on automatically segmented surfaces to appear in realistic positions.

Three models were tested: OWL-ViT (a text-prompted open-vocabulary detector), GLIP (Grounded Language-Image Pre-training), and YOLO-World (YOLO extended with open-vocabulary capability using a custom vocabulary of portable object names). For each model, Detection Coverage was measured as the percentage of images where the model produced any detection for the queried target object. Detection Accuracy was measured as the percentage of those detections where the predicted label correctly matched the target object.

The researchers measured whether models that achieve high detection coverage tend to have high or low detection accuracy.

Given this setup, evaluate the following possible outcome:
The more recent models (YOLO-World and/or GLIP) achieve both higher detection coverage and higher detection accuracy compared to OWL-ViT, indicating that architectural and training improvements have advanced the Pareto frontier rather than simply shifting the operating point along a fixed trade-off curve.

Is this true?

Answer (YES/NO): NO